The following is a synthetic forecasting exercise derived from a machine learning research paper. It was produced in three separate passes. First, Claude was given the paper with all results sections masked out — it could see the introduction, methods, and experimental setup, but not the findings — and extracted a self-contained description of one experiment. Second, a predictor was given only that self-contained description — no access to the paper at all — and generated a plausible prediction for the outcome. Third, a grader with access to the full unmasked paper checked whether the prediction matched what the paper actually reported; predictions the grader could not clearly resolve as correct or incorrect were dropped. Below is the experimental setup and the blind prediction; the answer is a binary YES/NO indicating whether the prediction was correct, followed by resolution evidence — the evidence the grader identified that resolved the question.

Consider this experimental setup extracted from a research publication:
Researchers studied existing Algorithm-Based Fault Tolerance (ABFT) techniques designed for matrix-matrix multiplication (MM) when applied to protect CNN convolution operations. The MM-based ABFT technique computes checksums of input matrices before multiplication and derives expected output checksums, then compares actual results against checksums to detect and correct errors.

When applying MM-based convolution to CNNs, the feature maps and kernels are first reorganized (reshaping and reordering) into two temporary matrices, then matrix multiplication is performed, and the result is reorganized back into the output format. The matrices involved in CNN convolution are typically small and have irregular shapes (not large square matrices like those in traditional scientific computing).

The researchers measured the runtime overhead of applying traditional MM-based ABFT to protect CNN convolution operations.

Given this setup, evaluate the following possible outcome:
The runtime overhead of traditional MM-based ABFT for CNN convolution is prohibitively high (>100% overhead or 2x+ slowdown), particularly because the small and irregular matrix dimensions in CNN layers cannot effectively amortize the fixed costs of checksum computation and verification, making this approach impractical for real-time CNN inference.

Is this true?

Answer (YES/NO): NO